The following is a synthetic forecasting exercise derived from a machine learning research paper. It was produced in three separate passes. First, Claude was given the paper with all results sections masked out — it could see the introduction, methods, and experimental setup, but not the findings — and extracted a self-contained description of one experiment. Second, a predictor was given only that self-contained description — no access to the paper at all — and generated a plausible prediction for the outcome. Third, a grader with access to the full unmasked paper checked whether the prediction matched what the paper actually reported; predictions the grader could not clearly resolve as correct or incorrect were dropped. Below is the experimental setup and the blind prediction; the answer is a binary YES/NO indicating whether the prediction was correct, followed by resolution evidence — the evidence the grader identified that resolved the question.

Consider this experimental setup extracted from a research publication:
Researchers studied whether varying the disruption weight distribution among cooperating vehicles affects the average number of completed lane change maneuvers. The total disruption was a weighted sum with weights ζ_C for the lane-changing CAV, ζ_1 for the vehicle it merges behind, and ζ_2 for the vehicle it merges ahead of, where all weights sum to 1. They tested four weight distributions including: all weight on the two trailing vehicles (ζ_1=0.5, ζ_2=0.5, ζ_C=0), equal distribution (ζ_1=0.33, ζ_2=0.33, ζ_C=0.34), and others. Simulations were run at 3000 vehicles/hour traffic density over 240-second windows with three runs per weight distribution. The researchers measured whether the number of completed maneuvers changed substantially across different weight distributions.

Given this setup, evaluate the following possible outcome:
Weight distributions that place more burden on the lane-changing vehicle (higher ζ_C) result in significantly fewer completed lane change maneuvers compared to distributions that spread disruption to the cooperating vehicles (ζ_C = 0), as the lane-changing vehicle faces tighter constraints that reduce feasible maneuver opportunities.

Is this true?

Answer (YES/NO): NO